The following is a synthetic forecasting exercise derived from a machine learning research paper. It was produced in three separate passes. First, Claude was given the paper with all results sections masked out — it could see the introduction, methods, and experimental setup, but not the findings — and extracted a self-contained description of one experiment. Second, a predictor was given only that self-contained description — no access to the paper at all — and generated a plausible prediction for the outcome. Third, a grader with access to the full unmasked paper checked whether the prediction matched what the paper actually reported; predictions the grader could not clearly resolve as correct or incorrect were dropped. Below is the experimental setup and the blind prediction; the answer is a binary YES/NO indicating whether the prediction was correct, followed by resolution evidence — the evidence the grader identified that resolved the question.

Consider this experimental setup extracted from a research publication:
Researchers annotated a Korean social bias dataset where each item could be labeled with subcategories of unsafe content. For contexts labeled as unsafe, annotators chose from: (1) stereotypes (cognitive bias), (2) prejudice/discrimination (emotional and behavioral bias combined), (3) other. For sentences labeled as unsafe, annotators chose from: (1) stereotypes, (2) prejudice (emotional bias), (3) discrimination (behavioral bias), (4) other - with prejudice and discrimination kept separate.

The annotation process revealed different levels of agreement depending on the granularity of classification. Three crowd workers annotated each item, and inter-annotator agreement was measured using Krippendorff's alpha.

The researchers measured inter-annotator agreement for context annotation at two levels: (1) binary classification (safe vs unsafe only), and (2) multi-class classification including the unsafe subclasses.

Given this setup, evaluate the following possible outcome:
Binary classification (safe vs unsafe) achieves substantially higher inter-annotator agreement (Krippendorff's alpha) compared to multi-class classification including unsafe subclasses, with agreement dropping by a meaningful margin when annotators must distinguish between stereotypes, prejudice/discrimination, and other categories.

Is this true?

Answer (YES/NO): YES